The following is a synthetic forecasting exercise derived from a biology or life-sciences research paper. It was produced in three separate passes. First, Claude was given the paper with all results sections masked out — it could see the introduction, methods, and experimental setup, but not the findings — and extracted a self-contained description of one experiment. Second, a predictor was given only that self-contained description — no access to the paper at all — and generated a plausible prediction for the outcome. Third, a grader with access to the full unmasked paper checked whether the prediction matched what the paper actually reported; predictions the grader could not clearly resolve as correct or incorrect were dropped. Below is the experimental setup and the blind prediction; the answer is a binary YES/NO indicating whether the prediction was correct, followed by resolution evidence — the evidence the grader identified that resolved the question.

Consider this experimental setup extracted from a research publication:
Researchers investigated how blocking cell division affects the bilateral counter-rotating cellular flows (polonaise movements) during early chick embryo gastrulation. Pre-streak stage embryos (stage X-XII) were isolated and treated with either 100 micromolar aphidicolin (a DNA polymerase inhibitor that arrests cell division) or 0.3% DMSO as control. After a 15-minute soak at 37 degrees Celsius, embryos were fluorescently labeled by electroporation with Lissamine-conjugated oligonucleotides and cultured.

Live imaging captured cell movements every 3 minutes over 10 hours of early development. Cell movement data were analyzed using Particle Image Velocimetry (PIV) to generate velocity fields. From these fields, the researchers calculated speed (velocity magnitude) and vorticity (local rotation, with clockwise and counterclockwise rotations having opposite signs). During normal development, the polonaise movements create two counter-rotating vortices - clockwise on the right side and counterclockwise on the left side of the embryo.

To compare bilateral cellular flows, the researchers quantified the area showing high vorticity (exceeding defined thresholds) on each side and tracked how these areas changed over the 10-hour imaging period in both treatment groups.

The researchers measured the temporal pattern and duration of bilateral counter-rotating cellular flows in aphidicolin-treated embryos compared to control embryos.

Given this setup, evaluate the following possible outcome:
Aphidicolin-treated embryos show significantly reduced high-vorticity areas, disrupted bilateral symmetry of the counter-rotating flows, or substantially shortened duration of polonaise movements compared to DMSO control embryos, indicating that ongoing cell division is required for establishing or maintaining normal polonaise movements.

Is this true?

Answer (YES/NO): YES